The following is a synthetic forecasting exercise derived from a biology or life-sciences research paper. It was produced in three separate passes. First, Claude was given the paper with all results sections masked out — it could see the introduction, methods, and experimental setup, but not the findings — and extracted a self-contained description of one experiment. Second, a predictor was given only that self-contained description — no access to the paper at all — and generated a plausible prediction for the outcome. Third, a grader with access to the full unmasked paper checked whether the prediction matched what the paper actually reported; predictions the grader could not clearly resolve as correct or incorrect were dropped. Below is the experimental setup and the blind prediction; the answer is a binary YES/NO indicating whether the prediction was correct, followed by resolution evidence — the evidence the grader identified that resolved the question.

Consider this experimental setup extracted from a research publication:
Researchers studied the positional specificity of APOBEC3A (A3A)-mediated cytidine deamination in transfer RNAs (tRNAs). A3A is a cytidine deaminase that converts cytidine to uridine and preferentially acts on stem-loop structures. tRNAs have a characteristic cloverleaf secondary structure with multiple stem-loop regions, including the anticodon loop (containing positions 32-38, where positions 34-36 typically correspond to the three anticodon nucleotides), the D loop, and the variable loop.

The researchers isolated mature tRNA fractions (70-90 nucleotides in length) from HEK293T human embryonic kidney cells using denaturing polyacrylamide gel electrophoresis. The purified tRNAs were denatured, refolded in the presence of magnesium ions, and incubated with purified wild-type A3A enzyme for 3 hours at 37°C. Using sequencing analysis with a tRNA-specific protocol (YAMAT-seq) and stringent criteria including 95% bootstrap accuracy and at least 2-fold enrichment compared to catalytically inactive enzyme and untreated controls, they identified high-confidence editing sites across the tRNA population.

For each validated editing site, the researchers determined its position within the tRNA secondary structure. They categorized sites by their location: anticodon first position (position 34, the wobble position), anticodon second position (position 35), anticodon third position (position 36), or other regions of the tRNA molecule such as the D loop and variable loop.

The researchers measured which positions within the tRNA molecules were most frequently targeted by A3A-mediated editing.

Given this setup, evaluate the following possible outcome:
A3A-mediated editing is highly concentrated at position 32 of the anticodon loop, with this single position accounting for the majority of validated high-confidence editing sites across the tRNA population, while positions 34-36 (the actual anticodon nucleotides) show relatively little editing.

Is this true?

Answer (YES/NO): NO